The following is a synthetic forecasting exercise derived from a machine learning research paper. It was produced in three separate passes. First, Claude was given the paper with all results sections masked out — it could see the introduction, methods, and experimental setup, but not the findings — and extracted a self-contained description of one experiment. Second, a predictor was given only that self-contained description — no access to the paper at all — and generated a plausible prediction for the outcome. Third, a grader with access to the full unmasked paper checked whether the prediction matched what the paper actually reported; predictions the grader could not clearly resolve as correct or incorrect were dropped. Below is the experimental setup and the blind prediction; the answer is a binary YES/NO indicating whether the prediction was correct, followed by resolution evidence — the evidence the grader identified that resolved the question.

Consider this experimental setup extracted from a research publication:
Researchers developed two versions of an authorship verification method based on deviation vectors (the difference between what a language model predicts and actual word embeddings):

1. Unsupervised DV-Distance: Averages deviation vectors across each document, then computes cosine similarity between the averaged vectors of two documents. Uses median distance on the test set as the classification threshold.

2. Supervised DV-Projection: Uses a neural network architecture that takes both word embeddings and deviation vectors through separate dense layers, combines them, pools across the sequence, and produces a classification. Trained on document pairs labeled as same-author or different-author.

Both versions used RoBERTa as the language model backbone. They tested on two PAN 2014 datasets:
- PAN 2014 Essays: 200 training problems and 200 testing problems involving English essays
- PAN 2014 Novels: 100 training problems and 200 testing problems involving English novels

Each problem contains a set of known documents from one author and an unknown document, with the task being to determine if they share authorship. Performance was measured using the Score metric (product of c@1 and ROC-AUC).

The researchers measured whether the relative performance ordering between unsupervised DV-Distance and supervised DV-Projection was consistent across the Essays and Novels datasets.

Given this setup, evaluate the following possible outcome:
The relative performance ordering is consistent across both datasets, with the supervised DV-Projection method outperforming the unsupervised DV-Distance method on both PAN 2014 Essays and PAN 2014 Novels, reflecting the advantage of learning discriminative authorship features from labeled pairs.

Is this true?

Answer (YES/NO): NO